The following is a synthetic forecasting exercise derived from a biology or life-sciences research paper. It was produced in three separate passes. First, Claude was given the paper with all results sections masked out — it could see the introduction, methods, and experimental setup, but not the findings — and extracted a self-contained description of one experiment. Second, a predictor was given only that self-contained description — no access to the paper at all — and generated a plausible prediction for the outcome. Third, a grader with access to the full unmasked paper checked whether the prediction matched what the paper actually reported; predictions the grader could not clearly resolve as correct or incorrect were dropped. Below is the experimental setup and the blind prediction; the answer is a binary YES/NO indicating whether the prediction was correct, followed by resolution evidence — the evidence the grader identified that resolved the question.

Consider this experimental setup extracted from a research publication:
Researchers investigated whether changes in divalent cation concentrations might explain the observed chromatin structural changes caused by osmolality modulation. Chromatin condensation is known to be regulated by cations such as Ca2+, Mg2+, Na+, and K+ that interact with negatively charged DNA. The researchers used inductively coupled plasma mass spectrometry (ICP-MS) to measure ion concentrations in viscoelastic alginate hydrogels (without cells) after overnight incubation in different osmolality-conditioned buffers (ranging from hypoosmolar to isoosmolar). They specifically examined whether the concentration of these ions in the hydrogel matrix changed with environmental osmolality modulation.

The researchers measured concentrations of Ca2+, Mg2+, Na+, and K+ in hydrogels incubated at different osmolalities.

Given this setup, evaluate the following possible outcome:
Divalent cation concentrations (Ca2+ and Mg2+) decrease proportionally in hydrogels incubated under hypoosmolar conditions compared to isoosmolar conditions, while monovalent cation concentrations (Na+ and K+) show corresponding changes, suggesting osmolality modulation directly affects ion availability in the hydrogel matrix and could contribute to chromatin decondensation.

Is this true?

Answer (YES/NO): NO